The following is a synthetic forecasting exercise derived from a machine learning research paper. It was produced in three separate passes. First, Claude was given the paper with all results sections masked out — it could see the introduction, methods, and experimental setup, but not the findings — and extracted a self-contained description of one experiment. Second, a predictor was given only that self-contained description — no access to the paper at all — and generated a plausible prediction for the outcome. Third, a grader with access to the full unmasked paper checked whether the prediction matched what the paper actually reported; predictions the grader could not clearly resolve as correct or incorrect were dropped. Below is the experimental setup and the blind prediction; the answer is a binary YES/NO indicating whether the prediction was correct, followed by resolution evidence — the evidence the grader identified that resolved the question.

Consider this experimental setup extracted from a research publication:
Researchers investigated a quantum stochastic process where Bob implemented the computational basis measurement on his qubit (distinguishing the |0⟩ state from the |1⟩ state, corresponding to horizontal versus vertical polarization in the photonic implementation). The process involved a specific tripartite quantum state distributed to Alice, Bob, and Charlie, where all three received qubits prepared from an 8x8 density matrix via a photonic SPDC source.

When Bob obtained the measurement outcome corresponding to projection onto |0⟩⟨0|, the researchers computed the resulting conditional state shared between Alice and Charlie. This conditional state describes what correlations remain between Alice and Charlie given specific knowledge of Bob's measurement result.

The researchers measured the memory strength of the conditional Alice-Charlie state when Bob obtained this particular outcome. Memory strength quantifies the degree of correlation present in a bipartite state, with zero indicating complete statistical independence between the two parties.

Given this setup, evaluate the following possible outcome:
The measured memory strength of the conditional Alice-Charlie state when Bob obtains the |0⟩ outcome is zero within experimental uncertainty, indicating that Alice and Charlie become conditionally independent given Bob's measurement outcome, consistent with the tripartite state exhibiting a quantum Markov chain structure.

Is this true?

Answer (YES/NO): NO